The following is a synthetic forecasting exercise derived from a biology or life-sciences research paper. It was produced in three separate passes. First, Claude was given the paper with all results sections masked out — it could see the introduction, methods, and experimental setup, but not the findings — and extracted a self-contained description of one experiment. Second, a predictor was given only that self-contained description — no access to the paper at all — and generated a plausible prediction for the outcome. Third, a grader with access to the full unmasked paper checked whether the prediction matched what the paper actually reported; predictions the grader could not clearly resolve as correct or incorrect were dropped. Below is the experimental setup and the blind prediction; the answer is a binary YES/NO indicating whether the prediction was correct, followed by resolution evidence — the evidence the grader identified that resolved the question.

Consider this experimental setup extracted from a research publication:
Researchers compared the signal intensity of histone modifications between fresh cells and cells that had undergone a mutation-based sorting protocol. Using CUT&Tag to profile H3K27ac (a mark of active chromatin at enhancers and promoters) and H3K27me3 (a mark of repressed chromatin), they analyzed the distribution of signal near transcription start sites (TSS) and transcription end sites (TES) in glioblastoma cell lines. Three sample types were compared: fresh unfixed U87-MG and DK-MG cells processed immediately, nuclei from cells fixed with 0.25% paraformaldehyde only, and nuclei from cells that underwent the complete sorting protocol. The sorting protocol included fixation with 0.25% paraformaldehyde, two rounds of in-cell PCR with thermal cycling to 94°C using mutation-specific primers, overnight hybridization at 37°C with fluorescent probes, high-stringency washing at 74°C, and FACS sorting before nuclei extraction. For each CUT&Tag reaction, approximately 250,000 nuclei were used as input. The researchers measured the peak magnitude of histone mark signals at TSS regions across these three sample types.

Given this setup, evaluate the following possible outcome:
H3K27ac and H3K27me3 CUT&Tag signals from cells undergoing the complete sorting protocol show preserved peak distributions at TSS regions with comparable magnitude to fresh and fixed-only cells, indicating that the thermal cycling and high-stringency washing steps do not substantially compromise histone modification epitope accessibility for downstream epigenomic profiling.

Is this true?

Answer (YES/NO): NO